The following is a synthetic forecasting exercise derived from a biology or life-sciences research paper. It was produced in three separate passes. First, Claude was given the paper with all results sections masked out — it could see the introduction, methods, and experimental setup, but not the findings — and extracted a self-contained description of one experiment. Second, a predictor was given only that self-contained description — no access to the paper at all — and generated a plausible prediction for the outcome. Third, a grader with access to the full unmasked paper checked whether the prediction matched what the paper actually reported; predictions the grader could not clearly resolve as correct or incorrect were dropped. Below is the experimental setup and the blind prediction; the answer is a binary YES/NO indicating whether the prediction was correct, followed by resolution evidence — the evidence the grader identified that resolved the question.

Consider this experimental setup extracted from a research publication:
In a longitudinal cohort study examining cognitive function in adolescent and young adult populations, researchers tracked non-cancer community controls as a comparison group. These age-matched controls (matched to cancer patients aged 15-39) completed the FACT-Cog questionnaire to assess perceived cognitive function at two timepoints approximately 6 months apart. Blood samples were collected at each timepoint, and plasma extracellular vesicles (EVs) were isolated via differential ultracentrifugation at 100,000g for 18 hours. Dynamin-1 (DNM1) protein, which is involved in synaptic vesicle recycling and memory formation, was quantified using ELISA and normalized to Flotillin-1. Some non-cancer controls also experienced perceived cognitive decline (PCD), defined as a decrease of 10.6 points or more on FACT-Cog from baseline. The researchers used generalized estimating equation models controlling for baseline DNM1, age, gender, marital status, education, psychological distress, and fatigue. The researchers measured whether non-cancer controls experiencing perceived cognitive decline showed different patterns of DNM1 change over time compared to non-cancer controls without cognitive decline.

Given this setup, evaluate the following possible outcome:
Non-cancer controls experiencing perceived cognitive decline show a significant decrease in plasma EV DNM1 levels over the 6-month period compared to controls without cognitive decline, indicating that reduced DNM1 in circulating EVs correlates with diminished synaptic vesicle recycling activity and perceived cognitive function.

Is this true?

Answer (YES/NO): NO